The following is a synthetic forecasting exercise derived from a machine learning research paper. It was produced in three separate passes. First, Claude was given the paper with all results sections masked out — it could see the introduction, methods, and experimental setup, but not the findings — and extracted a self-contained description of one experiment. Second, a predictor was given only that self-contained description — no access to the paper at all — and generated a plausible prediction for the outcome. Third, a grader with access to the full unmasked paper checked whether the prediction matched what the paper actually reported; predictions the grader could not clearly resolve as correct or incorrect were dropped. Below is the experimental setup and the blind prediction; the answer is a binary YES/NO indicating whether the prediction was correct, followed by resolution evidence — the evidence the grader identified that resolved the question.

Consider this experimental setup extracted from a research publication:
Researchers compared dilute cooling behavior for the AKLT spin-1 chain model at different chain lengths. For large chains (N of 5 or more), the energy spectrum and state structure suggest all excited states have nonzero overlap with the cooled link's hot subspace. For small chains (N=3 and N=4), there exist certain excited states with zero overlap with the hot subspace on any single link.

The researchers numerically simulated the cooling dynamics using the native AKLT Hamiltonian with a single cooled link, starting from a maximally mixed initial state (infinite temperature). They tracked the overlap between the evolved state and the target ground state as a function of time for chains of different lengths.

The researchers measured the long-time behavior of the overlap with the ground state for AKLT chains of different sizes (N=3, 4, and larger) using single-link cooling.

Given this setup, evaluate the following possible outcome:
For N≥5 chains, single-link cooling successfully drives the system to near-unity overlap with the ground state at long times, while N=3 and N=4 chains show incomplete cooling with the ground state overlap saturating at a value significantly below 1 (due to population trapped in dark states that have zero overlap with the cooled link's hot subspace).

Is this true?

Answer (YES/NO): YES